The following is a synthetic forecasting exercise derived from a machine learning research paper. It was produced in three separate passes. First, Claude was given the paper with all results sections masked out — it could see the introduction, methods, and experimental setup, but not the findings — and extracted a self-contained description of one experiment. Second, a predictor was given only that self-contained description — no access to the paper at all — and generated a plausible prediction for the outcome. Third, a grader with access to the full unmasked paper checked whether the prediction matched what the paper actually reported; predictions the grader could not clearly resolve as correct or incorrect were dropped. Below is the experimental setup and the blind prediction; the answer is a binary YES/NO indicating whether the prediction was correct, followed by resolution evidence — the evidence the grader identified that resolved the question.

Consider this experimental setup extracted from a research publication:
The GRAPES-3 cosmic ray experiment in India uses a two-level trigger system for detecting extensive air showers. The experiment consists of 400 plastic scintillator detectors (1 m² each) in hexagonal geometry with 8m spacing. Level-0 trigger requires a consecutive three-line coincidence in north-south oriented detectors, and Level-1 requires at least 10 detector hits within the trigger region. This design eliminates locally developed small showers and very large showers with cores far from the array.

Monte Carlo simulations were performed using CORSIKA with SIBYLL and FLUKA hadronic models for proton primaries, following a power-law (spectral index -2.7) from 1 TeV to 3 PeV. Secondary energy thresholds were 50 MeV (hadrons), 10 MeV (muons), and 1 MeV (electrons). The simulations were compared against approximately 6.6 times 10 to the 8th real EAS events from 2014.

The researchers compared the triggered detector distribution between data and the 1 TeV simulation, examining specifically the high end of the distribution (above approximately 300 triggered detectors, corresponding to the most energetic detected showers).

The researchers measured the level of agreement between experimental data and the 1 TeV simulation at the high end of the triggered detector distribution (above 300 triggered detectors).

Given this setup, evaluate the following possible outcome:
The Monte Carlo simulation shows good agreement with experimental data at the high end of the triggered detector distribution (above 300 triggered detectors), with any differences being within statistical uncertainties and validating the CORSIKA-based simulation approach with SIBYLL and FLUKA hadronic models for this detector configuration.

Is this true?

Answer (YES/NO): YES